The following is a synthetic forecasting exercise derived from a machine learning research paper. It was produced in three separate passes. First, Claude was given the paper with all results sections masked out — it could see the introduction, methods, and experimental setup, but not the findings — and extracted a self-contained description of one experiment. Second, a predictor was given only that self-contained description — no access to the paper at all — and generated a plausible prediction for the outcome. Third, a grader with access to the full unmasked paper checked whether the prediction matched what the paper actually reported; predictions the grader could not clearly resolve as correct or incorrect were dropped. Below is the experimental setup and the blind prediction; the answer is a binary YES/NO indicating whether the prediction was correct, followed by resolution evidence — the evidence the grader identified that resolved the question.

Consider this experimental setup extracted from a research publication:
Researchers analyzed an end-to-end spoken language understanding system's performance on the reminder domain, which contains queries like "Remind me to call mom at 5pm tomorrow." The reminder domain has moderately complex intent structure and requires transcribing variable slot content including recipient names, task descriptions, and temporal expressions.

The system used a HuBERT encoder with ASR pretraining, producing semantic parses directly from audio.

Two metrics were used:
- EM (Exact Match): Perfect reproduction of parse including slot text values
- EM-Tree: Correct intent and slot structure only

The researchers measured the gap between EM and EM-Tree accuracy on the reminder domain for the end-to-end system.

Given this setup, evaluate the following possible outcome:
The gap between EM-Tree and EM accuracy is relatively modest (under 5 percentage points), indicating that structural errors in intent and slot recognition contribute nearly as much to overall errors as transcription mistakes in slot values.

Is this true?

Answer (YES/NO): NO